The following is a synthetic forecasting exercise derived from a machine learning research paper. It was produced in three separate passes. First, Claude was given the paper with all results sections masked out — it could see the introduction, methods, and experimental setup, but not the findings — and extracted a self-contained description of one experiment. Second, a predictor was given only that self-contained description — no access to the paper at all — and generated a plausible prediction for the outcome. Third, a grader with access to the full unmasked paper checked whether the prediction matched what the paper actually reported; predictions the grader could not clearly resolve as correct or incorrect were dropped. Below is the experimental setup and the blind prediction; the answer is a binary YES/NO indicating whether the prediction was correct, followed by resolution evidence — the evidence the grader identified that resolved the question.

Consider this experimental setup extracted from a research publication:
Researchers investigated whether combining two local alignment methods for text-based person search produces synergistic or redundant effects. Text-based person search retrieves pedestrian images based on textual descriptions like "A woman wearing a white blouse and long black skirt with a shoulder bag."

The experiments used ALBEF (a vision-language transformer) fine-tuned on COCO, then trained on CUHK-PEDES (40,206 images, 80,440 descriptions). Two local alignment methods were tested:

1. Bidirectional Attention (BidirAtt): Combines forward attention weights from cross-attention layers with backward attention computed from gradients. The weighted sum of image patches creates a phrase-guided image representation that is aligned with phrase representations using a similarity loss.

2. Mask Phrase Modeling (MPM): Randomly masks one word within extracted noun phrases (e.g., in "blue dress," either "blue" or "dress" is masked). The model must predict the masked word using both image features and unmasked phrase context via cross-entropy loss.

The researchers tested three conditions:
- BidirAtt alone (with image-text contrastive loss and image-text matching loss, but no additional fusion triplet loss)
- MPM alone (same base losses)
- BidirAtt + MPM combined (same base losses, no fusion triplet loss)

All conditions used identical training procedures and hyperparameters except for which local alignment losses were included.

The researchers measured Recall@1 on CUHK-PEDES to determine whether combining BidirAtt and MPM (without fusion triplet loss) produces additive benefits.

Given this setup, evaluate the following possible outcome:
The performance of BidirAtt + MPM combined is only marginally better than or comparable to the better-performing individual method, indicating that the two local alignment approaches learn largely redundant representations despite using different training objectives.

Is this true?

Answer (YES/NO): NO